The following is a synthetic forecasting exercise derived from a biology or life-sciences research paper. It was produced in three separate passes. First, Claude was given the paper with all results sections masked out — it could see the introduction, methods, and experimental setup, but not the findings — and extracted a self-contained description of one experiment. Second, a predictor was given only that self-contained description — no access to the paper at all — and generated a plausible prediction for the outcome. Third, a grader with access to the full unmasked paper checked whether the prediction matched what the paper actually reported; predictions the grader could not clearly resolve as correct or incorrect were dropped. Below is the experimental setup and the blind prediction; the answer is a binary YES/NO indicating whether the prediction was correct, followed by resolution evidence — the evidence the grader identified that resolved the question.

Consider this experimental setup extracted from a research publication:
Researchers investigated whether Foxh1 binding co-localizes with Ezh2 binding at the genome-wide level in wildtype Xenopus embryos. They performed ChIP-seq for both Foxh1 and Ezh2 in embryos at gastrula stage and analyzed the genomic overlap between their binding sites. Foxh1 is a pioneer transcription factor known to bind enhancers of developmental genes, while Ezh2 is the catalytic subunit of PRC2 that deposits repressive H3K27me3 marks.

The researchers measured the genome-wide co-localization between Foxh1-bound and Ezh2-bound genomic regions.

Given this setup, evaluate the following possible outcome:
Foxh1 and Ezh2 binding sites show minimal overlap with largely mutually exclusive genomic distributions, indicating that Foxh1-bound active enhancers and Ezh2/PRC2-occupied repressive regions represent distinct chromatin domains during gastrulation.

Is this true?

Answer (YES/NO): NO